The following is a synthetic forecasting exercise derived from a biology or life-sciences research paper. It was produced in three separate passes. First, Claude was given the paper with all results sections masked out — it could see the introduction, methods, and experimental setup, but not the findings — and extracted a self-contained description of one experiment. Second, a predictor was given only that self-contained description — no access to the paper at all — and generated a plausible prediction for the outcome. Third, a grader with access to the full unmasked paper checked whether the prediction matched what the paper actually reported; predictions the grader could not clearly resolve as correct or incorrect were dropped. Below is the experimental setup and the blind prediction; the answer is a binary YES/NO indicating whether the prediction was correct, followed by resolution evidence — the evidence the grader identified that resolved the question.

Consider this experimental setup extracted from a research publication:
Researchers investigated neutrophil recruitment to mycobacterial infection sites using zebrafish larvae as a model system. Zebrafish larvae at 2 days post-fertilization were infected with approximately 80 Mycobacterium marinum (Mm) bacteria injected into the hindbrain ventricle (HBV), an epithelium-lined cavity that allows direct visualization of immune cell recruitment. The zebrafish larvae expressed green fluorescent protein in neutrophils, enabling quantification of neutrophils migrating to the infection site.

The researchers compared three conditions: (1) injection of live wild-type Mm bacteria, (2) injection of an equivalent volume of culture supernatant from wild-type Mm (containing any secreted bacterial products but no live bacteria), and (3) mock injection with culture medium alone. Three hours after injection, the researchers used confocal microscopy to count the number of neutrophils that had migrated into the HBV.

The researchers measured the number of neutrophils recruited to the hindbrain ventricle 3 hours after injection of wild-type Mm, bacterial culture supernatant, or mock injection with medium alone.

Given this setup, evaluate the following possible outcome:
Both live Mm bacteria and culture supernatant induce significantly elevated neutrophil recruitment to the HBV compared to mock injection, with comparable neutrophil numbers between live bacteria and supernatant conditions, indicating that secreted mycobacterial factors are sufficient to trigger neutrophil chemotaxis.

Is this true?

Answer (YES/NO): NO